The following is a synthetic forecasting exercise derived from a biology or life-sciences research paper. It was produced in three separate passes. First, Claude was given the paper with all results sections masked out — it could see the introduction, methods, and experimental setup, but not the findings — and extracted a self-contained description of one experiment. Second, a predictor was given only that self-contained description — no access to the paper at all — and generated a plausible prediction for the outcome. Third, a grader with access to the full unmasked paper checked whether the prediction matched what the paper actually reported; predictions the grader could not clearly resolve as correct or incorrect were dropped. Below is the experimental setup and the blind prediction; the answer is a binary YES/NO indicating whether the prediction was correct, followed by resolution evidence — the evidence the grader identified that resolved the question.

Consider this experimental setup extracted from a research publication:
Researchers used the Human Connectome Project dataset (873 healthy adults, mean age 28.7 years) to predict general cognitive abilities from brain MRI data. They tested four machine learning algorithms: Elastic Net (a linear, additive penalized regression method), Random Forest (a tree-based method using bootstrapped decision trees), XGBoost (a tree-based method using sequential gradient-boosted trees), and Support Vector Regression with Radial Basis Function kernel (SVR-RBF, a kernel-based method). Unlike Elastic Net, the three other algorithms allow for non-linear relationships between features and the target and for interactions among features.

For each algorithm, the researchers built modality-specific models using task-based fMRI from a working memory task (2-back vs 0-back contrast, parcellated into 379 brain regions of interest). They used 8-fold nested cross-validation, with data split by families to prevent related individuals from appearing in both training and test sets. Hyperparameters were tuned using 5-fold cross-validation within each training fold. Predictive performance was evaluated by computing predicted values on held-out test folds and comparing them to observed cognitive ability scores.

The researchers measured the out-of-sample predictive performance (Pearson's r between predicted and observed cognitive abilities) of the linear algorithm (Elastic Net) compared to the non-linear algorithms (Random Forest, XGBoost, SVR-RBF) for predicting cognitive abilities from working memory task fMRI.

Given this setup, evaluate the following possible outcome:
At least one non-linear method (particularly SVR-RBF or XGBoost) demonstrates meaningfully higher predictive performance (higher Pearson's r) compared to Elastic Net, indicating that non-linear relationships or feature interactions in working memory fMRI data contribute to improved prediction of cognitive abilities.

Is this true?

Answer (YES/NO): NO